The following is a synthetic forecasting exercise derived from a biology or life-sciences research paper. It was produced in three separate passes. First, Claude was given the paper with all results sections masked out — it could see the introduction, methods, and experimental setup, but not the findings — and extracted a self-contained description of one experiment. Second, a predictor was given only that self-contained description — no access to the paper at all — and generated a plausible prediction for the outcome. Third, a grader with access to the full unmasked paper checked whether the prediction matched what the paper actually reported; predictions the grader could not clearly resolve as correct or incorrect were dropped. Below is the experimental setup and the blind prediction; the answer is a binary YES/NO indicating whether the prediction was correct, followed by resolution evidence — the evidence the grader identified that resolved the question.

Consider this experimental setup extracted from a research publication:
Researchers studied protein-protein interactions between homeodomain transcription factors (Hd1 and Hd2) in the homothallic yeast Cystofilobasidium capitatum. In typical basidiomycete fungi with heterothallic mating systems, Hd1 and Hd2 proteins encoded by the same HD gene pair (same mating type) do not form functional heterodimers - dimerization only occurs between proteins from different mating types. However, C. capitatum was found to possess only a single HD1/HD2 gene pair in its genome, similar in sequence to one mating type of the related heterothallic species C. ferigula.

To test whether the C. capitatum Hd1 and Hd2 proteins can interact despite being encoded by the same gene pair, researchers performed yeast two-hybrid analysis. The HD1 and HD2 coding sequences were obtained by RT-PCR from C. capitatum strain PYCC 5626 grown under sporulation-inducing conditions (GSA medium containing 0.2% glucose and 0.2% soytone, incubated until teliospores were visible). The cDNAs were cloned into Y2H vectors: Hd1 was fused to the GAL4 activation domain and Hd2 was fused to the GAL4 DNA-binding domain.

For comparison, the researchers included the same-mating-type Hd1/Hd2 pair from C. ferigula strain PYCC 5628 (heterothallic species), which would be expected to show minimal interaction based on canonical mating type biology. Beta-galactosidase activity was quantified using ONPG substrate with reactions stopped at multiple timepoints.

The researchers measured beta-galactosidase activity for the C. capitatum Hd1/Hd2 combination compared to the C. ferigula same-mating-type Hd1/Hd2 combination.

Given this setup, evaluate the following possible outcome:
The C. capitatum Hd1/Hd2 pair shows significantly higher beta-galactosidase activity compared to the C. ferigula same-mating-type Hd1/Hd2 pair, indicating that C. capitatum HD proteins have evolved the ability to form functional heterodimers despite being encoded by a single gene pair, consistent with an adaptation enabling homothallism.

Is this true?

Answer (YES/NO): NO